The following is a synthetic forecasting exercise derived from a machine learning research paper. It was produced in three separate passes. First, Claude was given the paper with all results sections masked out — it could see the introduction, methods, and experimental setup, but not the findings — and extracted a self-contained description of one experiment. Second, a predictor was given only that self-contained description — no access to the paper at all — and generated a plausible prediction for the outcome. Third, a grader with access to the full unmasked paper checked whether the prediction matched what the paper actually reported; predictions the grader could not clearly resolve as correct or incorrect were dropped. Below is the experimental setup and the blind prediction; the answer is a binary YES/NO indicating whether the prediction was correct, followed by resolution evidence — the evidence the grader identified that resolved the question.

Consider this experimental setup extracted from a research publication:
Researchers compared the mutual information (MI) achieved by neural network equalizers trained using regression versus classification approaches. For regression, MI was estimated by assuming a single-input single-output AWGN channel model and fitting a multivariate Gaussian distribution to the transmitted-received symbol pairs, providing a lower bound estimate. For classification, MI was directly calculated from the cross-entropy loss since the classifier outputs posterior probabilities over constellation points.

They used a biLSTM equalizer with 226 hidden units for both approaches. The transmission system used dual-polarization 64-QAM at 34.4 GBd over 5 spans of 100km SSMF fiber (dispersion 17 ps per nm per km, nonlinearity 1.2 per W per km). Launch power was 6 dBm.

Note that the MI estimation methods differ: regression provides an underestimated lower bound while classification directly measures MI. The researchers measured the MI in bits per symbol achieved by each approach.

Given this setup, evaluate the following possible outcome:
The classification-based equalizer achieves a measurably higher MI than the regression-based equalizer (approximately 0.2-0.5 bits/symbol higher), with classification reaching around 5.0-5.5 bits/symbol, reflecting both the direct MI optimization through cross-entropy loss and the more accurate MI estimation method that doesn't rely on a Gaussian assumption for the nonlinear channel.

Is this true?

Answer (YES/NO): NO